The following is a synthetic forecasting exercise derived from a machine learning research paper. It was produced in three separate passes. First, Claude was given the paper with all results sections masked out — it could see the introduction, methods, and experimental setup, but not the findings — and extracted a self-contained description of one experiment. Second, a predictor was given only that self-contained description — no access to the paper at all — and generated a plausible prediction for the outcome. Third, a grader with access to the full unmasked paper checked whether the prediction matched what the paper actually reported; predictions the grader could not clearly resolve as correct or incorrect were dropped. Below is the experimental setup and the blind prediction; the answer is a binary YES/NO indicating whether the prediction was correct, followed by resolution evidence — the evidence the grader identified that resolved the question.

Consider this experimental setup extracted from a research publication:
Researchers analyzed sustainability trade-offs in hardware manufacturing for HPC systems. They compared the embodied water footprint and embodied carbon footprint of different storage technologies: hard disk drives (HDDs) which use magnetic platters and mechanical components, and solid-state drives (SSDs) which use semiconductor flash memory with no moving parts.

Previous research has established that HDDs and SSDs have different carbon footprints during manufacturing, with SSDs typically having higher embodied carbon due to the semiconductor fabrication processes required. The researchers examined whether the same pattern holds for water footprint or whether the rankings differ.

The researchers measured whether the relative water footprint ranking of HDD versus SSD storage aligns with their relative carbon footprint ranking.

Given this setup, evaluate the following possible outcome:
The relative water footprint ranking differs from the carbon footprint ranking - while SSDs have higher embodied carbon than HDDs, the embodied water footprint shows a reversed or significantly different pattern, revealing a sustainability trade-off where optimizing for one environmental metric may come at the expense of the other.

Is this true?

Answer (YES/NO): YES